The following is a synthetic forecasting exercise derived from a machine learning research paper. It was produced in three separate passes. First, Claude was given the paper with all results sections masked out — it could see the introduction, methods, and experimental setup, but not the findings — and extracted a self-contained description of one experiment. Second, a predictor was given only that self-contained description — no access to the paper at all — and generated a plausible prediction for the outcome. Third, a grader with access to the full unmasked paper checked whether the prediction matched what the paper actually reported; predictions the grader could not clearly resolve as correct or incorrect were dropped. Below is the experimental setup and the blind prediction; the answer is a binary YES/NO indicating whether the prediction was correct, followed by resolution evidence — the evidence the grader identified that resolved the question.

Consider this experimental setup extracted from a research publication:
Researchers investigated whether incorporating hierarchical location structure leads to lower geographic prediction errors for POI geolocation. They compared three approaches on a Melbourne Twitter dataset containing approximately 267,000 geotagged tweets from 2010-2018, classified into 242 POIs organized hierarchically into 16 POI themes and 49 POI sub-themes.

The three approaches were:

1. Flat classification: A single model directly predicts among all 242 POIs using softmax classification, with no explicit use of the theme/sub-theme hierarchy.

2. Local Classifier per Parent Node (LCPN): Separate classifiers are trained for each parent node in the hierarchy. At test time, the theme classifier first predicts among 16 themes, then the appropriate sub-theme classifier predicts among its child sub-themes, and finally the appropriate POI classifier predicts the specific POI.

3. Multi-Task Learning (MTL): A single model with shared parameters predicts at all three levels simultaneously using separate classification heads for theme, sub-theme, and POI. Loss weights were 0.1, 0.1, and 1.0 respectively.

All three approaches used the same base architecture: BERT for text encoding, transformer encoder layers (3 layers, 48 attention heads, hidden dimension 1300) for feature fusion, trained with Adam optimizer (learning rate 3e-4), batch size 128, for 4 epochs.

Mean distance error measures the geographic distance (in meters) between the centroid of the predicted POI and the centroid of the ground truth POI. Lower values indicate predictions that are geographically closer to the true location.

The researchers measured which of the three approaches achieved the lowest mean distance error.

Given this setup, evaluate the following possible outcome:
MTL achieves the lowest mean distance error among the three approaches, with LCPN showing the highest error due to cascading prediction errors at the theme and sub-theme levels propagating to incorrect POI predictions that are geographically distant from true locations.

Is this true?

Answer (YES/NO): NO